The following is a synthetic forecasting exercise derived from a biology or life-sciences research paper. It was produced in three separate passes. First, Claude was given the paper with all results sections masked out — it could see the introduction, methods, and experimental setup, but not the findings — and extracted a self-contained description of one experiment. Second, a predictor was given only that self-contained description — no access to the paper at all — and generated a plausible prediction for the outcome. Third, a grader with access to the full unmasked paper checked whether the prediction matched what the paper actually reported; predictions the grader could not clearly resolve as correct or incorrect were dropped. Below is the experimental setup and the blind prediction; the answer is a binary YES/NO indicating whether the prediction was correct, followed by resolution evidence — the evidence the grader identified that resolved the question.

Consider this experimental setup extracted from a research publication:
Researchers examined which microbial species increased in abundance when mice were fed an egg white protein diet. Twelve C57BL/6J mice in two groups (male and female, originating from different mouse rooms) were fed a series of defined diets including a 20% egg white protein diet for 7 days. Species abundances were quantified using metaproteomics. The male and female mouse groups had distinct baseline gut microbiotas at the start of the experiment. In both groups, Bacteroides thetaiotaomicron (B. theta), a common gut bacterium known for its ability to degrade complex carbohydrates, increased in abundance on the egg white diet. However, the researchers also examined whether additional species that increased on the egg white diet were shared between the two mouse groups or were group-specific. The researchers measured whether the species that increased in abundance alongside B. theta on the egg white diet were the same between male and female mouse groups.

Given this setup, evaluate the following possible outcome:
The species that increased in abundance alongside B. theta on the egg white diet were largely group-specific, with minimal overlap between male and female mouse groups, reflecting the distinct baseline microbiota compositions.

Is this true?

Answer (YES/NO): YES